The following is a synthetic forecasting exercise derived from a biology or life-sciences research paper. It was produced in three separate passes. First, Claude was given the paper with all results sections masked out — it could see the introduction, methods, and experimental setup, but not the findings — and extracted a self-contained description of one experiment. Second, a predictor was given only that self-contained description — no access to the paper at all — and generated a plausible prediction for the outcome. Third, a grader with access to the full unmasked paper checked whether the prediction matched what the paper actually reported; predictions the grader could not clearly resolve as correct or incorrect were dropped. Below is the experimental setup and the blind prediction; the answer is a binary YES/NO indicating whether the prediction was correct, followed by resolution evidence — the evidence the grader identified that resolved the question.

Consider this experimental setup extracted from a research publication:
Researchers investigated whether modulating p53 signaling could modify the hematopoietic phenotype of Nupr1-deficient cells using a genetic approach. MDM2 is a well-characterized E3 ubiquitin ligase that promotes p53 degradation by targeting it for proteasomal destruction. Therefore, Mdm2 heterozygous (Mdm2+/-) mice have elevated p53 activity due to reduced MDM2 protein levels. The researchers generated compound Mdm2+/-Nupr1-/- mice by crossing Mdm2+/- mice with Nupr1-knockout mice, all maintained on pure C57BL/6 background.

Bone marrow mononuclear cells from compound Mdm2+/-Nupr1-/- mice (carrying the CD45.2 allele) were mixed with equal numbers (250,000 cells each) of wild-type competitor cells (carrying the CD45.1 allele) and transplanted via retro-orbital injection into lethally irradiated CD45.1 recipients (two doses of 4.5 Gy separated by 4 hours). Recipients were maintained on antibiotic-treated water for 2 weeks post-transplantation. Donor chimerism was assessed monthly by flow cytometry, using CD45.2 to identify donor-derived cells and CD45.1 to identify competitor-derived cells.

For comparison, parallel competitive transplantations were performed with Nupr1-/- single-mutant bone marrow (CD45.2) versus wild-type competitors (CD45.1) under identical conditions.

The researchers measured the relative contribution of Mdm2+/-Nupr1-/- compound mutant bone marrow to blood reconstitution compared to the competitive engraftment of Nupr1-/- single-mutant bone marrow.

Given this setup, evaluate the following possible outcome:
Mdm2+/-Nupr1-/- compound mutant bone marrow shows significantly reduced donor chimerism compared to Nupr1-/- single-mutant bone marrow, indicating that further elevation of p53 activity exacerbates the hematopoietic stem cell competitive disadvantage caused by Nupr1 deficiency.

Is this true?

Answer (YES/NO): NO